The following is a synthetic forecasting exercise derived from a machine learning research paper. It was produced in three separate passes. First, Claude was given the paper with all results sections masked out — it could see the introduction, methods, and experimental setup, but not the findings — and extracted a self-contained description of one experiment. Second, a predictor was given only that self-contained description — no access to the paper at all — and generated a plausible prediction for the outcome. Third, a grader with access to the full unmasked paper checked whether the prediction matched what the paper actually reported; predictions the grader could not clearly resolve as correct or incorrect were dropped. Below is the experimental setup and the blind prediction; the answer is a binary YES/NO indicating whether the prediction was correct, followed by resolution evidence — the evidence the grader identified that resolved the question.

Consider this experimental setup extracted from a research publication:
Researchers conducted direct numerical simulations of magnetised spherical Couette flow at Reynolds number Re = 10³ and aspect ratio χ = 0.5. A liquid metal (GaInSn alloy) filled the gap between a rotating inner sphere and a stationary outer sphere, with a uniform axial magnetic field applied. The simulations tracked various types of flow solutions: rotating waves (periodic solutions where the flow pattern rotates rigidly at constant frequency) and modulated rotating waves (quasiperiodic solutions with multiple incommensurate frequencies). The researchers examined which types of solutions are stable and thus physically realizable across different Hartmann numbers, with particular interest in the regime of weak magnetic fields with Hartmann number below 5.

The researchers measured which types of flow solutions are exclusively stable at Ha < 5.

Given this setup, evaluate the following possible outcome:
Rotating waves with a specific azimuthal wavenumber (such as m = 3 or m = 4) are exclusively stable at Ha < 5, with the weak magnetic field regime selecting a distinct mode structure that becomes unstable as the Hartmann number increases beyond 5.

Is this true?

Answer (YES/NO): NO